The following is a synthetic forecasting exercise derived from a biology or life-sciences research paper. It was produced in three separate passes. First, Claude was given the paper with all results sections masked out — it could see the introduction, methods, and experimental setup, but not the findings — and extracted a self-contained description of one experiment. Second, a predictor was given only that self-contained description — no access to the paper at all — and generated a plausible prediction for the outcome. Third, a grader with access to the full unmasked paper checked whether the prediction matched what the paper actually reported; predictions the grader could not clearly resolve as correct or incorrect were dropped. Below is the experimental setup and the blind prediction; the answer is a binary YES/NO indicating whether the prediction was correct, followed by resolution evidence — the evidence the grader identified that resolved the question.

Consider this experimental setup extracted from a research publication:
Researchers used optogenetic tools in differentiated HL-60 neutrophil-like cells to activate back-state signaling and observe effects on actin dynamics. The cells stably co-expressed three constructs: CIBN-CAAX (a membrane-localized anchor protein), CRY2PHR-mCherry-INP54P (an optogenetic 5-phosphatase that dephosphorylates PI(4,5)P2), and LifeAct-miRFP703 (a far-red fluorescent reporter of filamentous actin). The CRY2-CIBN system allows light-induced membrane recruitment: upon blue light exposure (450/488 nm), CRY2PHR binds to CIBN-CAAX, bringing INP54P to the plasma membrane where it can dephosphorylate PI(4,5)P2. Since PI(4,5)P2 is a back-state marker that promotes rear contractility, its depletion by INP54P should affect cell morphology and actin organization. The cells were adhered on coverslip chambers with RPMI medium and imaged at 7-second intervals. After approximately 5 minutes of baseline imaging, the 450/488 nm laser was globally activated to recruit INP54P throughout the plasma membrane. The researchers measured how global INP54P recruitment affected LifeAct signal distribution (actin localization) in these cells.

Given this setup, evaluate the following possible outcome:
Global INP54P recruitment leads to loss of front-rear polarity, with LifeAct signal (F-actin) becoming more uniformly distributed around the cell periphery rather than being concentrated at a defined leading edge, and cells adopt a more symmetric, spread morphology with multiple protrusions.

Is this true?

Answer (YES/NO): NO